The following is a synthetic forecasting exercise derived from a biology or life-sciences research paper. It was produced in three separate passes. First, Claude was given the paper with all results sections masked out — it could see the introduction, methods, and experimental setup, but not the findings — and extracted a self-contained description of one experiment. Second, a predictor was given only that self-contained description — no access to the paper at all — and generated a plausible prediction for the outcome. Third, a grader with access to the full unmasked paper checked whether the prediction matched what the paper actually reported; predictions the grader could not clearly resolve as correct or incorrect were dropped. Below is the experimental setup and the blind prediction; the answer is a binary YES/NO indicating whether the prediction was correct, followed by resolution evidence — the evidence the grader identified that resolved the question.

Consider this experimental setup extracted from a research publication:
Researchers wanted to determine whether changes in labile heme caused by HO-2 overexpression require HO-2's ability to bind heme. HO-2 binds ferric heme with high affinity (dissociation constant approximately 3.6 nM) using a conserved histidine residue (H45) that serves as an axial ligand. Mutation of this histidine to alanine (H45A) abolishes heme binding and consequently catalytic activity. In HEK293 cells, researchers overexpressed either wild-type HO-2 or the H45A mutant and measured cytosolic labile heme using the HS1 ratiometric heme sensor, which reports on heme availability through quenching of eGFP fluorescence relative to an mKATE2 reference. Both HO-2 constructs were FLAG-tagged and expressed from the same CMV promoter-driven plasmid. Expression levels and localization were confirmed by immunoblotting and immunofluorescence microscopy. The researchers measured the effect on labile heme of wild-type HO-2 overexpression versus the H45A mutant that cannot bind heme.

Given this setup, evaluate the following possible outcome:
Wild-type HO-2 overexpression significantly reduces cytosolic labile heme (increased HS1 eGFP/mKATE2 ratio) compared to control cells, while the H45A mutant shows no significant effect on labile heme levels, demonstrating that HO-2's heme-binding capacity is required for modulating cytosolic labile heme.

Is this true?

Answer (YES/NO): NO